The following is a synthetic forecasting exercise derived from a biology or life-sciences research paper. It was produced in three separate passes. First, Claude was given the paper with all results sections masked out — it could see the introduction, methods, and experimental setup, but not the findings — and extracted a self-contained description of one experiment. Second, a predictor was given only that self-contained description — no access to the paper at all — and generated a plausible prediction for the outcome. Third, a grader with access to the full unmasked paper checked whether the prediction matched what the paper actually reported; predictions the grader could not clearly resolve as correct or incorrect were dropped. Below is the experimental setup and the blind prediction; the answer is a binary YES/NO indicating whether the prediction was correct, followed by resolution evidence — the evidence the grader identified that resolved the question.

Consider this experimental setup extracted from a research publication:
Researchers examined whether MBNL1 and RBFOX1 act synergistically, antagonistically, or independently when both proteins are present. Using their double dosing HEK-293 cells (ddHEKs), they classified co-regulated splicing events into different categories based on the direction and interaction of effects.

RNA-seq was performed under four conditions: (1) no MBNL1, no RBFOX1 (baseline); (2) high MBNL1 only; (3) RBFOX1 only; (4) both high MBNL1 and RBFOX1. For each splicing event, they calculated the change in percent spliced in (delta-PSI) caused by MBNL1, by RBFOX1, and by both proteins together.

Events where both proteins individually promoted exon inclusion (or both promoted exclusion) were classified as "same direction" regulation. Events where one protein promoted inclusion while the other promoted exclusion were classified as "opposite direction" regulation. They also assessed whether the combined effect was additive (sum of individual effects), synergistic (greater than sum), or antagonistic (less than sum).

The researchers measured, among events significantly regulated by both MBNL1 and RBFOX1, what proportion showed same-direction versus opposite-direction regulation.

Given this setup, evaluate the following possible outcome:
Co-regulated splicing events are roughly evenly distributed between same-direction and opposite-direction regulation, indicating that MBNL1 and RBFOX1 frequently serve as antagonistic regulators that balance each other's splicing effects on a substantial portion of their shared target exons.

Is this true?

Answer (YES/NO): NO